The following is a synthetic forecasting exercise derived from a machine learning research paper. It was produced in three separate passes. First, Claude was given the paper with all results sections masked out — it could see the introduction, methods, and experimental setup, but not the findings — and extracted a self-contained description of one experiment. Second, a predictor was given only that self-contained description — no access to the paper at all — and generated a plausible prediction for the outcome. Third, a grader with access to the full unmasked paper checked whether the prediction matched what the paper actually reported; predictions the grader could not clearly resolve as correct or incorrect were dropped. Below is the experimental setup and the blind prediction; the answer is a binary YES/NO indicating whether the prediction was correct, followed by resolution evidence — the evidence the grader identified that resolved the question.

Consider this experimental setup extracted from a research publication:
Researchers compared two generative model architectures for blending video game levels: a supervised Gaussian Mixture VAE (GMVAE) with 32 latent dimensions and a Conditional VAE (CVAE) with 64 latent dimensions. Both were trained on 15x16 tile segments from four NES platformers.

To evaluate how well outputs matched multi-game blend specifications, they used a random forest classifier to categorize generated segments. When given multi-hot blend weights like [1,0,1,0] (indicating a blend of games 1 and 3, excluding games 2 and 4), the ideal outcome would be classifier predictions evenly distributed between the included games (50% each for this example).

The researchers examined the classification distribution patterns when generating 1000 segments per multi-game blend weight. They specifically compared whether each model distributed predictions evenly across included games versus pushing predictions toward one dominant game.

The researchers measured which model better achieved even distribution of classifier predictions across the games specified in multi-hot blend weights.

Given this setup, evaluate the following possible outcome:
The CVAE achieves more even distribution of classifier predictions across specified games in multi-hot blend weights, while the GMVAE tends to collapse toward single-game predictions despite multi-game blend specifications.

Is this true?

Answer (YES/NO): NO